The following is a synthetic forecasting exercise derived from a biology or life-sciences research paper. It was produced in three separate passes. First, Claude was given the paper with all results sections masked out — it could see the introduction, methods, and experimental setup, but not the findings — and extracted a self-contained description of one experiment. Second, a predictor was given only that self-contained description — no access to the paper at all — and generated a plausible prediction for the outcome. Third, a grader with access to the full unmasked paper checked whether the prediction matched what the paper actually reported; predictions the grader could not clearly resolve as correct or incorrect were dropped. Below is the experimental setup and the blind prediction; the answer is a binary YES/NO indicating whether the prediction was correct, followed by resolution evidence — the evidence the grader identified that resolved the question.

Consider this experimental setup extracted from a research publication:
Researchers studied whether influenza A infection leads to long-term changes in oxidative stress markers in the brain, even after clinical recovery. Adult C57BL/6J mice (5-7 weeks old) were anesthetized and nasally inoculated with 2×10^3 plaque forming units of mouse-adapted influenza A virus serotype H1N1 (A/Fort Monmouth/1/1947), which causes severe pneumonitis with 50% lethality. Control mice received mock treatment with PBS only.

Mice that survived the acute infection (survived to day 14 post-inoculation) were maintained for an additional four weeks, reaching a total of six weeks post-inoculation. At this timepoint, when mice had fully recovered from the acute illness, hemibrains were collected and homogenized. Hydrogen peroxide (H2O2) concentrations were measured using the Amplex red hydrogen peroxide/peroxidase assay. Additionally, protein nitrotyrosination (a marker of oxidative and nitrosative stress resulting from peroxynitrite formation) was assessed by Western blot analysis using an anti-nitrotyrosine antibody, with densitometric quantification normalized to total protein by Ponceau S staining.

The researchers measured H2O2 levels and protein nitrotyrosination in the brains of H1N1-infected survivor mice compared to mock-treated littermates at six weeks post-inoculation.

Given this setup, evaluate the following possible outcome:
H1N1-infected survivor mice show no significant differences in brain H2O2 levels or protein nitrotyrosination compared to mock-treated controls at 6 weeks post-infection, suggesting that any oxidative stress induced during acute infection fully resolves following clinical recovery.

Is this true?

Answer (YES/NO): NO